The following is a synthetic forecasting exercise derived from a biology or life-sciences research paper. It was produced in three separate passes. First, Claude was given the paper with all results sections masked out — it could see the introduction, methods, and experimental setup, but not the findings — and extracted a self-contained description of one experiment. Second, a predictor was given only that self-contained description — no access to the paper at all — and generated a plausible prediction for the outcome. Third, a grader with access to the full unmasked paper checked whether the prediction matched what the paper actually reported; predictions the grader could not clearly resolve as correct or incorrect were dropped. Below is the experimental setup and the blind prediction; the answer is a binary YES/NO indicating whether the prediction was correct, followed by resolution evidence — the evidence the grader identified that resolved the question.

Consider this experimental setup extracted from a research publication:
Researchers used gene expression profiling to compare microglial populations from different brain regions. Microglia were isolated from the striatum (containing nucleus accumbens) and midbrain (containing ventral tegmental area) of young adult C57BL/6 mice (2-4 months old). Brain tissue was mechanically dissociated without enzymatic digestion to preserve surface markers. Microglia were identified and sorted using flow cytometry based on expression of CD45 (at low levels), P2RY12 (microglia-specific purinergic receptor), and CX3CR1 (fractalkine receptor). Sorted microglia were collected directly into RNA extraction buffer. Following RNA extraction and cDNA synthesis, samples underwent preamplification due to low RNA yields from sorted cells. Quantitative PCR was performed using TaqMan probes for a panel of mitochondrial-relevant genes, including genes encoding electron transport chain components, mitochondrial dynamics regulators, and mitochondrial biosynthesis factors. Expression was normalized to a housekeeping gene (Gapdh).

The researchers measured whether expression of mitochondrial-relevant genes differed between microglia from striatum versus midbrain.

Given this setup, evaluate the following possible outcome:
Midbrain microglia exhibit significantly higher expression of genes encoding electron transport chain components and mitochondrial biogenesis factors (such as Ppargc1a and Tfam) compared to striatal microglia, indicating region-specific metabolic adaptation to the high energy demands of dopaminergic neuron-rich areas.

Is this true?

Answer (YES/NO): NO